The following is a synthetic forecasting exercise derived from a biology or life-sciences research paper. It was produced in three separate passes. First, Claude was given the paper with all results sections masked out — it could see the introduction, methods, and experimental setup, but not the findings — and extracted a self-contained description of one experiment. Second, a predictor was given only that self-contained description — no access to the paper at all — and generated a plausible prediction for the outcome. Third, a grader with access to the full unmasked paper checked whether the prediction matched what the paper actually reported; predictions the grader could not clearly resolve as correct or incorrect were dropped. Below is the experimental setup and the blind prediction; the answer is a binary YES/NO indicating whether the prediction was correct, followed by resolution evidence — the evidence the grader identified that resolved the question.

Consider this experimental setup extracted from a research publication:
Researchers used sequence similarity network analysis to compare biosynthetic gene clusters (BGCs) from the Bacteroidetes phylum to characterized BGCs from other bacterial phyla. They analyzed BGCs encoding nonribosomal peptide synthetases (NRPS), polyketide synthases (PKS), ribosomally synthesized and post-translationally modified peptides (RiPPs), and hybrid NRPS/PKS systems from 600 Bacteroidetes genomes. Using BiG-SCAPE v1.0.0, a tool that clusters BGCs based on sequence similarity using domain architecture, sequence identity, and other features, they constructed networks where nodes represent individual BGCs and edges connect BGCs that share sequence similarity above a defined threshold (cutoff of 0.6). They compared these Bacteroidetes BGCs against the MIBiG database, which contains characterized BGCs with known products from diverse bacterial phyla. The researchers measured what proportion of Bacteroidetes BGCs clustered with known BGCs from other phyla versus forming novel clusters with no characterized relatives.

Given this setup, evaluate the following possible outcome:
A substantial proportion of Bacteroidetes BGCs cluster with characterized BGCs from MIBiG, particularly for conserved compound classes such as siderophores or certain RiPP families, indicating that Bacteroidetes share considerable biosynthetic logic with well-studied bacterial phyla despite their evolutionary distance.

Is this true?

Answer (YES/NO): NO